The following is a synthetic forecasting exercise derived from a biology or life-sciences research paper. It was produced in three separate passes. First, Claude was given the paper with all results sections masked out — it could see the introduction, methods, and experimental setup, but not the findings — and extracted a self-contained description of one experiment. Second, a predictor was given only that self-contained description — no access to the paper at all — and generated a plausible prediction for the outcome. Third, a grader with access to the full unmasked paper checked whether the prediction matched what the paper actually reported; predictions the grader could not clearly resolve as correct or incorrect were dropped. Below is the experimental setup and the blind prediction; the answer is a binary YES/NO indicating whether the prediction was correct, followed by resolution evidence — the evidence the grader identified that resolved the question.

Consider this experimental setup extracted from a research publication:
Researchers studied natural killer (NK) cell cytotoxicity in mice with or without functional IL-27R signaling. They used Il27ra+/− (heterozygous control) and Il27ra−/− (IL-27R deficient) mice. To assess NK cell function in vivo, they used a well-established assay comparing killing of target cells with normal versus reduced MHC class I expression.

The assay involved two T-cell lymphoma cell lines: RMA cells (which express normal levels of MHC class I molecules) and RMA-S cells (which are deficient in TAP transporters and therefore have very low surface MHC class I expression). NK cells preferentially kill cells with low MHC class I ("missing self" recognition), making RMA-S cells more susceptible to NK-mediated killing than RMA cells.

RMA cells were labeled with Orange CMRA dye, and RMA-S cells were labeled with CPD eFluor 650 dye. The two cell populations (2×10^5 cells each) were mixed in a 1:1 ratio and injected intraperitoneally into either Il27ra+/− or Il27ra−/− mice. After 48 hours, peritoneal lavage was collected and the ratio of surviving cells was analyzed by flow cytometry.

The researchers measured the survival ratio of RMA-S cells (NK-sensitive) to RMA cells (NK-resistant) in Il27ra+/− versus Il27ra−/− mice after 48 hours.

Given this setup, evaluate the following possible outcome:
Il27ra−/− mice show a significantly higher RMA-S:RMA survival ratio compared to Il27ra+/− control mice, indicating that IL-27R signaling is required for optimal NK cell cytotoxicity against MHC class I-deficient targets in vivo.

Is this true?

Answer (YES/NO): NO